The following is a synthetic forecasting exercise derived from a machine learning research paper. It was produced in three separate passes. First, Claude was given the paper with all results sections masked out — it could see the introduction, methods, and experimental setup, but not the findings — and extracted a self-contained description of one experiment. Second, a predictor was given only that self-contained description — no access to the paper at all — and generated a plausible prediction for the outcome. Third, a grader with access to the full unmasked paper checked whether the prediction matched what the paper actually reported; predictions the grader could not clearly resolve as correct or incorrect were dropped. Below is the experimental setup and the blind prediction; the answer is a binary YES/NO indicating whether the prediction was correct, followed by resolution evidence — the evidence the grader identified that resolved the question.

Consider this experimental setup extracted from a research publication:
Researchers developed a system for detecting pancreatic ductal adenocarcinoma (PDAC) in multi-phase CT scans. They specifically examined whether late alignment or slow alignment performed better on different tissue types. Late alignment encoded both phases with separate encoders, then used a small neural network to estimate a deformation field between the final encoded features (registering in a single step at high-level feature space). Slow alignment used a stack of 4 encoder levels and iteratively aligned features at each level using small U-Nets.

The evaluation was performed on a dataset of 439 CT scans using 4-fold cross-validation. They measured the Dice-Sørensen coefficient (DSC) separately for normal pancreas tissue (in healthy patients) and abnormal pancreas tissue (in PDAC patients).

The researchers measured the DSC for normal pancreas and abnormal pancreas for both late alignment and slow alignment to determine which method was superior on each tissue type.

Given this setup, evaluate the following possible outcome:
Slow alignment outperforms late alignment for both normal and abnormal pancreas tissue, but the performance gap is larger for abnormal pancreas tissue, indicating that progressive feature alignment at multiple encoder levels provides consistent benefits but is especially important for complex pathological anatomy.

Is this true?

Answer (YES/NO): NO